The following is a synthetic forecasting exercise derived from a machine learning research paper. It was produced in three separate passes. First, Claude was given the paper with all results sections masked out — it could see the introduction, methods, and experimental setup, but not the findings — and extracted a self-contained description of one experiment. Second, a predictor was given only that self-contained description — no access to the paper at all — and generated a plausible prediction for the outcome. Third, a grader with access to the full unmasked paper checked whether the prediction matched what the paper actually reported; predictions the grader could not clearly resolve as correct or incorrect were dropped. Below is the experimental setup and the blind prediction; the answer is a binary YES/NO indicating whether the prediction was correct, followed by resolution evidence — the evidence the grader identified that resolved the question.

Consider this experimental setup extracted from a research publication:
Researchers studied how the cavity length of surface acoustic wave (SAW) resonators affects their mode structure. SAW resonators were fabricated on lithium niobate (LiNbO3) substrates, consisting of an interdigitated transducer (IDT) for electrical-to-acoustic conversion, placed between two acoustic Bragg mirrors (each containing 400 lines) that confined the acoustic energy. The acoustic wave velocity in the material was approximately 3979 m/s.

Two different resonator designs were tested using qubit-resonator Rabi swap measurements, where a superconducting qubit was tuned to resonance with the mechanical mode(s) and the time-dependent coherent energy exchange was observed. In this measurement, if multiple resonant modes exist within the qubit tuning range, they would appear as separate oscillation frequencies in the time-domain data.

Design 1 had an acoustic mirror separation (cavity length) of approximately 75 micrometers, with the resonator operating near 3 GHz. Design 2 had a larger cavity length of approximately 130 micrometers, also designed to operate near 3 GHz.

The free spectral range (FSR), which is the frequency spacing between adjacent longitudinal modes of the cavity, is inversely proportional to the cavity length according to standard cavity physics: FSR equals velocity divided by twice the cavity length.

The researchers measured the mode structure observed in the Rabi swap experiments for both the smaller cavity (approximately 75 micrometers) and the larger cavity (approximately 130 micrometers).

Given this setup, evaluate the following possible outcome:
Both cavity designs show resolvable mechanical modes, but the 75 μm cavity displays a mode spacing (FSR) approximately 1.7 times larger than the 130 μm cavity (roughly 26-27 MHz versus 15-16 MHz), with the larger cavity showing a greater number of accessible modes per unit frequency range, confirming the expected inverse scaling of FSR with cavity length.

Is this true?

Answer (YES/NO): NO